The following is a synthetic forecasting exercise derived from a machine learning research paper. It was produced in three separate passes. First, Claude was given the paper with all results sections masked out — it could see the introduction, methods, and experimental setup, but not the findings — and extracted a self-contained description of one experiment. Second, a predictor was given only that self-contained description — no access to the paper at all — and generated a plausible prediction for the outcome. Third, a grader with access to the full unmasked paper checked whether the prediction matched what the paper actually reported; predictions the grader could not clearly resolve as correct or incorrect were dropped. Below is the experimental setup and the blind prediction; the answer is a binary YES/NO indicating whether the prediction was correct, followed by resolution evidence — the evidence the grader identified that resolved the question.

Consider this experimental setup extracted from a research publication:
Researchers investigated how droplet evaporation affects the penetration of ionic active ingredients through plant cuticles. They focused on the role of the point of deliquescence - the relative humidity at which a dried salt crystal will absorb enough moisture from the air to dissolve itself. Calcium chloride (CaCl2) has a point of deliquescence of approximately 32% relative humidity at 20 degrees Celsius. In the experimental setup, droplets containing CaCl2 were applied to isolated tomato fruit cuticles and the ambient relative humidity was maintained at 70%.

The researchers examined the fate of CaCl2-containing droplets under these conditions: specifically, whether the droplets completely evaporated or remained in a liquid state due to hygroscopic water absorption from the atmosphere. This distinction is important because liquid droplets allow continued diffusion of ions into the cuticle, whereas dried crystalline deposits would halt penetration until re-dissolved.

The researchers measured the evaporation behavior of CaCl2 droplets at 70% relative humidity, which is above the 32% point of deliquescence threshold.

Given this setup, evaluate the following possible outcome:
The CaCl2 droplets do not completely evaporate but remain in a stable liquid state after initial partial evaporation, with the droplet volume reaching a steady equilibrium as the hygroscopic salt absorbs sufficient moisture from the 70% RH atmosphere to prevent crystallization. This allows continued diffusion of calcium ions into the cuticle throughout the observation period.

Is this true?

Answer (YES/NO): YES